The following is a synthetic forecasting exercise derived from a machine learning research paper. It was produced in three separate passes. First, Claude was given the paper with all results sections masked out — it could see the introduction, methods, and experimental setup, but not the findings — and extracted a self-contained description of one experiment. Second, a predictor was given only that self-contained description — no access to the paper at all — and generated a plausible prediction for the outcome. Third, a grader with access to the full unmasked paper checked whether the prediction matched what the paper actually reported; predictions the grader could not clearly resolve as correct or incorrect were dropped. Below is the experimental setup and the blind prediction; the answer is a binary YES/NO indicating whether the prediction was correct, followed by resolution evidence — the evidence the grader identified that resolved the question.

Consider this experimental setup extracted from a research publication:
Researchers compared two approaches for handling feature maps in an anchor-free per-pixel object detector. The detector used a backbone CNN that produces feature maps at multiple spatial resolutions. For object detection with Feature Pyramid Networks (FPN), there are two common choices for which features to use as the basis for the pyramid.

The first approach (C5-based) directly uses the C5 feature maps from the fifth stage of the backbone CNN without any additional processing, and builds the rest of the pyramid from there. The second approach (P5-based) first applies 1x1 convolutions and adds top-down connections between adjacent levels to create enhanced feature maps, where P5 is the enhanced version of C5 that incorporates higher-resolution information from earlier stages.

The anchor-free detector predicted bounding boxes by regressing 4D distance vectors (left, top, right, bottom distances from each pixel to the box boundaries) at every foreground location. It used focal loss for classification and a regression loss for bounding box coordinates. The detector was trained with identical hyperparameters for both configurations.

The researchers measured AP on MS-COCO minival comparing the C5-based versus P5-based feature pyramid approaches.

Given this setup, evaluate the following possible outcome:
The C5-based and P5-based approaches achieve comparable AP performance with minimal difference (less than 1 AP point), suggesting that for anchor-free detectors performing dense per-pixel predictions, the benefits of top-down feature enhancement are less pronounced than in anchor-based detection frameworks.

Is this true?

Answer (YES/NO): YES